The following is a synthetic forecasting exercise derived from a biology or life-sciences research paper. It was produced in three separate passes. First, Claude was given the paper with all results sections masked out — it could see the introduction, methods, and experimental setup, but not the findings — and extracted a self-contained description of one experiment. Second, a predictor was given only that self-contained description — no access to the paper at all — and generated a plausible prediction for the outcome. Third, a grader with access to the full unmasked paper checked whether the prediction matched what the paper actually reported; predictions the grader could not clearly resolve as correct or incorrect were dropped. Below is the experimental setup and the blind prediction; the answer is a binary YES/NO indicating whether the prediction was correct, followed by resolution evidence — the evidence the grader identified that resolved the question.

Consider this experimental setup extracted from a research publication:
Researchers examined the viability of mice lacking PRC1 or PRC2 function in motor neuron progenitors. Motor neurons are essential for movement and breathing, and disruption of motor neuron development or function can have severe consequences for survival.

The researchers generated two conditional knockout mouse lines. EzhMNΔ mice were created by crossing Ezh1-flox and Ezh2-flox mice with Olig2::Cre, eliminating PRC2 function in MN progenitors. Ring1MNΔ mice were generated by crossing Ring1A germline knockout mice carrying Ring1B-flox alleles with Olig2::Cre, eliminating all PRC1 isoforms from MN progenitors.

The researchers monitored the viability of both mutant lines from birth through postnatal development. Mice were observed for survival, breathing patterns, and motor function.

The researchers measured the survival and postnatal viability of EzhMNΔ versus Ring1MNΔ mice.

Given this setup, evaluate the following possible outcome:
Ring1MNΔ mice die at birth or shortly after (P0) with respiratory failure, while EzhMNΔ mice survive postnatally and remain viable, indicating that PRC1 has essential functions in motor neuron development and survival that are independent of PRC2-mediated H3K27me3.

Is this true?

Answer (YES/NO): NO